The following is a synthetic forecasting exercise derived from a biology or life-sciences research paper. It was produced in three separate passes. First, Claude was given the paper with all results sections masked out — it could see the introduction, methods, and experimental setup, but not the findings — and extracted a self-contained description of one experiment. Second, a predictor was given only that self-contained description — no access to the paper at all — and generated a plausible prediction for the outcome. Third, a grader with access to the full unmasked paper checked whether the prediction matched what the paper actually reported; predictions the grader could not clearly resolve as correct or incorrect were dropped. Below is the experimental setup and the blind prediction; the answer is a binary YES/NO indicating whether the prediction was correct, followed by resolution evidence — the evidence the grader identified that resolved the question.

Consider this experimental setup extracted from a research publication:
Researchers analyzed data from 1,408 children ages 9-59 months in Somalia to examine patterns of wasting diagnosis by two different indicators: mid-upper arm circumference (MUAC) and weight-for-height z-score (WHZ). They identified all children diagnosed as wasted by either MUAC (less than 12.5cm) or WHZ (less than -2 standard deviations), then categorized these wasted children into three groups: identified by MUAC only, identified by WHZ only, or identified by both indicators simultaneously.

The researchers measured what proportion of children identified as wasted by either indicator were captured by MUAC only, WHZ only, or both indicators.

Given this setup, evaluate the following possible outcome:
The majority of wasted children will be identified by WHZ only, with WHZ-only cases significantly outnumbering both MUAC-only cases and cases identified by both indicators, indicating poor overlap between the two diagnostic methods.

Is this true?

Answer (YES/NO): YES